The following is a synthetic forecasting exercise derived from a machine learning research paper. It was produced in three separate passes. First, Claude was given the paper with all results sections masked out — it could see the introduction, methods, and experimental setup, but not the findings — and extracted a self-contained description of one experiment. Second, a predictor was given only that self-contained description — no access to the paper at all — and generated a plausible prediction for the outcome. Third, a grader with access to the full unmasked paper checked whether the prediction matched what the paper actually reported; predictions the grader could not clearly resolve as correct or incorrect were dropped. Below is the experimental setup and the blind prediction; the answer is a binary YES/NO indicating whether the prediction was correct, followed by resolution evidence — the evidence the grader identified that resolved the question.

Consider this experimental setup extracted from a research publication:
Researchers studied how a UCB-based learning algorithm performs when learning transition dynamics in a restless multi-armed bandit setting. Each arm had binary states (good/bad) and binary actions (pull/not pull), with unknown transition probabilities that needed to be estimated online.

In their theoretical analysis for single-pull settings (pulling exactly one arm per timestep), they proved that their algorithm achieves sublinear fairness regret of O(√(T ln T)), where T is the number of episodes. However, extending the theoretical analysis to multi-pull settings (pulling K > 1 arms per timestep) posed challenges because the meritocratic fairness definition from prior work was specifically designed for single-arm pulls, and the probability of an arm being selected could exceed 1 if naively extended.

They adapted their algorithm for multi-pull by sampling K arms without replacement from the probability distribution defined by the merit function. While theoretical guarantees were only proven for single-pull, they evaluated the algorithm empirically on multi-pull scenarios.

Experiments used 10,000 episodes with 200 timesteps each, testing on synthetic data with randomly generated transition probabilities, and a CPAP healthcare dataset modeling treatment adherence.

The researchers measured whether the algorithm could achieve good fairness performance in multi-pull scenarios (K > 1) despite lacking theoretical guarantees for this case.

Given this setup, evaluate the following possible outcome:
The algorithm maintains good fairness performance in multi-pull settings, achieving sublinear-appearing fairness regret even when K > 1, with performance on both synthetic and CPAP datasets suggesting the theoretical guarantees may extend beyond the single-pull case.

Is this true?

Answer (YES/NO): YES